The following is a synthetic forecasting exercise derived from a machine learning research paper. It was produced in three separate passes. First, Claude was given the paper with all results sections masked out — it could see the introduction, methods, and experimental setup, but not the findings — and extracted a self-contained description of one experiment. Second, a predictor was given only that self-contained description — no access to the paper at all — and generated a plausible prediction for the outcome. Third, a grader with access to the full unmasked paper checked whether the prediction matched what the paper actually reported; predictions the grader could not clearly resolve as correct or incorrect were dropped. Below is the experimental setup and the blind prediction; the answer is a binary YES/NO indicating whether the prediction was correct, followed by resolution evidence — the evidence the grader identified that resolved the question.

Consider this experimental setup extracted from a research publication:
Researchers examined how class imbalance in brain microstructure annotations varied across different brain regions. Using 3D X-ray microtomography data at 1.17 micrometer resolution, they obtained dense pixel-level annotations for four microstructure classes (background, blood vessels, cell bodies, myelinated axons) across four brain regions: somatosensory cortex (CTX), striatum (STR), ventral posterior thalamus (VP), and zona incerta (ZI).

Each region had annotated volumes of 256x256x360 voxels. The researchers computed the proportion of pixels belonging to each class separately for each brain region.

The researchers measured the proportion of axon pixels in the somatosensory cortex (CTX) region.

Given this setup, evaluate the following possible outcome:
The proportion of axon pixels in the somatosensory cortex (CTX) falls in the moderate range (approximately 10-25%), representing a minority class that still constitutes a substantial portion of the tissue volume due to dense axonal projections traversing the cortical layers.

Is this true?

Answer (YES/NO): NO